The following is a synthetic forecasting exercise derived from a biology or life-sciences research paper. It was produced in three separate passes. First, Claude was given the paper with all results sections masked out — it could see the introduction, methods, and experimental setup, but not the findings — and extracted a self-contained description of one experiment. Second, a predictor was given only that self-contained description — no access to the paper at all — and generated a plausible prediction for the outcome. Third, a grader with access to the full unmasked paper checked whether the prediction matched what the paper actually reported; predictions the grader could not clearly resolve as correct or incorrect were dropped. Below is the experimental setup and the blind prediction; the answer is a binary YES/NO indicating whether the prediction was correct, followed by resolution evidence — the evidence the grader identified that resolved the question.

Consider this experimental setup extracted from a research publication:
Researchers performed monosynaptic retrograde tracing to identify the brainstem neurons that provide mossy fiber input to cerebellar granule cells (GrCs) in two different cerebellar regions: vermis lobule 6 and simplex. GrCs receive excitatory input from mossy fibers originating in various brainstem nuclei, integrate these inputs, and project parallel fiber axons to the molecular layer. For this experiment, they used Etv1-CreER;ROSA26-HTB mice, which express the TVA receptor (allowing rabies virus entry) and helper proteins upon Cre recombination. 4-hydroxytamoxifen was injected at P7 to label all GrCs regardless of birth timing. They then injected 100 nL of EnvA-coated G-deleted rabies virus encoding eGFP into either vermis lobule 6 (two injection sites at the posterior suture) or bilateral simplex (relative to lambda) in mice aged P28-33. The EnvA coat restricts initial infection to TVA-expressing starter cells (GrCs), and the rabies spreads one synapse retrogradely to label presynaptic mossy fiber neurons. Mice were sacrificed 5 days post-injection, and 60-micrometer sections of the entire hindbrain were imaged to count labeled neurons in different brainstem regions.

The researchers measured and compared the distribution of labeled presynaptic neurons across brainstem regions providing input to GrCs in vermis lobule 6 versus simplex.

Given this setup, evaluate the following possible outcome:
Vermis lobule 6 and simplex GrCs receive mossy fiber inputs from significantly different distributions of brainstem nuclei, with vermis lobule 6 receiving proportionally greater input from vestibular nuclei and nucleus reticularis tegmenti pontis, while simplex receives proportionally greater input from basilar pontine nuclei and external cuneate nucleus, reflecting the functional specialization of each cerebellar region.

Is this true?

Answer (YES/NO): NO